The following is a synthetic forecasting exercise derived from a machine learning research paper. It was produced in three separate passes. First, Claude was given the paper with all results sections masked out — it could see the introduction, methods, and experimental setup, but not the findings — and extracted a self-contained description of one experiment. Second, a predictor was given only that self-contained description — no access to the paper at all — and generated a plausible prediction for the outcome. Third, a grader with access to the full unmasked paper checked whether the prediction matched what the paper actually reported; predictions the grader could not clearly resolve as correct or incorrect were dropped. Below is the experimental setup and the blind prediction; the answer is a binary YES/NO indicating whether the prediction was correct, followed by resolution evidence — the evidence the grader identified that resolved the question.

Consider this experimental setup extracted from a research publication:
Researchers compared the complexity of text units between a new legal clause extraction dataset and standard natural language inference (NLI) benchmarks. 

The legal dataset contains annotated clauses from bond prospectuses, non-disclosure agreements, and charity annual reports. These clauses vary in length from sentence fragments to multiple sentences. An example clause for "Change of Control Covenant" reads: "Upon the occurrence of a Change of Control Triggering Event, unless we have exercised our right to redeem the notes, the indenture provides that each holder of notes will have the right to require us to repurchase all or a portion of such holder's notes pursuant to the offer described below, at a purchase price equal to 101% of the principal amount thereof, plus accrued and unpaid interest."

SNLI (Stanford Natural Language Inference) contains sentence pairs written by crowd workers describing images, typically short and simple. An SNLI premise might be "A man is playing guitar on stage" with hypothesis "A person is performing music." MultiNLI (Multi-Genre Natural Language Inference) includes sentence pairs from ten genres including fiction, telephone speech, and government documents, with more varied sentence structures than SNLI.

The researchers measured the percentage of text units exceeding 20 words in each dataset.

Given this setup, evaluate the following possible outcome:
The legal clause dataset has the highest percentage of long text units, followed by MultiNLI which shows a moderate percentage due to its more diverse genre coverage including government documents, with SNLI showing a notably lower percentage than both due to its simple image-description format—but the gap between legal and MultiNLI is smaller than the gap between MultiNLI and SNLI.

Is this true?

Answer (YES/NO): NO